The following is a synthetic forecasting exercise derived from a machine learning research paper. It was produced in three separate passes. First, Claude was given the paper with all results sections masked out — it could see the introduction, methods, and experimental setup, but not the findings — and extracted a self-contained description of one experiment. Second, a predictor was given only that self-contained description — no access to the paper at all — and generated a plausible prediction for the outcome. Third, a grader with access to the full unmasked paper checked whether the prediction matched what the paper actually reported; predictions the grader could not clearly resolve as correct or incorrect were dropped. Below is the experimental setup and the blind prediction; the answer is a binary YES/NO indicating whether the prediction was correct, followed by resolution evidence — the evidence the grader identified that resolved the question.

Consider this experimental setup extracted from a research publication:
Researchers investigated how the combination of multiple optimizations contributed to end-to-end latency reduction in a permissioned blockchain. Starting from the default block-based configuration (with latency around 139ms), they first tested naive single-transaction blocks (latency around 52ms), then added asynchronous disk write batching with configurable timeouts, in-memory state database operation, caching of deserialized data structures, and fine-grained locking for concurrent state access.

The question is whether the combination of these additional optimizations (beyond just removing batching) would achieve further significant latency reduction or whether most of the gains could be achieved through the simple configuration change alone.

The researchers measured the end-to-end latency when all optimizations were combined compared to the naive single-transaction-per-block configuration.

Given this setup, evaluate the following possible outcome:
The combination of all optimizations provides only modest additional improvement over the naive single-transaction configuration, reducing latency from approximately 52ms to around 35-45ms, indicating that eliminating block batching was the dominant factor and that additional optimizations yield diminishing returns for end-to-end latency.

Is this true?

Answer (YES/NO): NO